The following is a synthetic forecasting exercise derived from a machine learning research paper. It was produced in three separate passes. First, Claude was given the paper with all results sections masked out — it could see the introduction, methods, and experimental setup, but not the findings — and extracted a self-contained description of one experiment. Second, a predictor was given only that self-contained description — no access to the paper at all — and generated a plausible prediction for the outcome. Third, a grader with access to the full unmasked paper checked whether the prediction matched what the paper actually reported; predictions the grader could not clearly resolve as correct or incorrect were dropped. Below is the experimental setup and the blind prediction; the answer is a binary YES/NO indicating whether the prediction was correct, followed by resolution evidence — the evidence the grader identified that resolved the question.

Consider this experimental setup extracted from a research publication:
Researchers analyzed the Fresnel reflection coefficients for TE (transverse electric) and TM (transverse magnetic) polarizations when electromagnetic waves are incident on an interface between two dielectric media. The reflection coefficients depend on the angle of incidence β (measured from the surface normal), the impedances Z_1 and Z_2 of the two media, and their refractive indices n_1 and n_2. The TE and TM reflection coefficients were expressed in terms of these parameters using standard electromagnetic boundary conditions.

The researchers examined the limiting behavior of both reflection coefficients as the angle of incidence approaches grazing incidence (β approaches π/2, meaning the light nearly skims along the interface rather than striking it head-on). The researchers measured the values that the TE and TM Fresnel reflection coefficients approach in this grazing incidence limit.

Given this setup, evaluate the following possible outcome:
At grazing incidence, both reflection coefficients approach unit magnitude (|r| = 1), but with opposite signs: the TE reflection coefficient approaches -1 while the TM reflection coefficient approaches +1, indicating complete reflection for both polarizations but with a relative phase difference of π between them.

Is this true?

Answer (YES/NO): NO